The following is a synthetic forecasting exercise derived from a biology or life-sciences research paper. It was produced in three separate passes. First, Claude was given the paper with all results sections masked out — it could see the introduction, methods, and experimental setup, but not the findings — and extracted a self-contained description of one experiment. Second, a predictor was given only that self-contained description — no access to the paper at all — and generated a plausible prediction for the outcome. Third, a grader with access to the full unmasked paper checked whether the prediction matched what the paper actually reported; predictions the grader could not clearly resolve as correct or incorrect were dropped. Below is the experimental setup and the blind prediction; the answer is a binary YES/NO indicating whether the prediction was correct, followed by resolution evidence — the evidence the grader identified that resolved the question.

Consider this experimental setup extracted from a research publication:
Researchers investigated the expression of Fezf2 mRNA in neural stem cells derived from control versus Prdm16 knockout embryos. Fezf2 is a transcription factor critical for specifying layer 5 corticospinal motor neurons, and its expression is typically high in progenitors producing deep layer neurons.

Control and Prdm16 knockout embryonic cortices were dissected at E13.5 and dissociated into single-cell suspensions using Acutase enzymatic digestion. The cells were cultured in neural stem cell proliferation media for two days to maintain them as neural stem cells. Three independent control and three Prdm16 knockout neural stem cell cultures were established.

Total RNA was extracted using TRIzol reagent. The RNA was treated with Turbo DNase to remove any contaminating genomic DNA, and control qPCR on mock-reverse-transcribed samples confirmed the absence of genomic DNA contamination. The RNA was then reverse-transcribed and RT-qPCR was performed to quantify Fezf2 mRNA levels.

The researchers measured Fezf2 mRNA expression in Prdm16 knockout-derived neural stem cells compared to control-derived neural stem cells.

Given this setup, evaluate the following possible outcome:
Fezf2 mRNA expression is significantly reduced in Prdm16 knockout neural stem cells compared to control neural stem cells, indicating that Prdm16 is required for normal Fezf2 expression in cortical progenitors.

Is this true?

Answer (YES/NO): NO